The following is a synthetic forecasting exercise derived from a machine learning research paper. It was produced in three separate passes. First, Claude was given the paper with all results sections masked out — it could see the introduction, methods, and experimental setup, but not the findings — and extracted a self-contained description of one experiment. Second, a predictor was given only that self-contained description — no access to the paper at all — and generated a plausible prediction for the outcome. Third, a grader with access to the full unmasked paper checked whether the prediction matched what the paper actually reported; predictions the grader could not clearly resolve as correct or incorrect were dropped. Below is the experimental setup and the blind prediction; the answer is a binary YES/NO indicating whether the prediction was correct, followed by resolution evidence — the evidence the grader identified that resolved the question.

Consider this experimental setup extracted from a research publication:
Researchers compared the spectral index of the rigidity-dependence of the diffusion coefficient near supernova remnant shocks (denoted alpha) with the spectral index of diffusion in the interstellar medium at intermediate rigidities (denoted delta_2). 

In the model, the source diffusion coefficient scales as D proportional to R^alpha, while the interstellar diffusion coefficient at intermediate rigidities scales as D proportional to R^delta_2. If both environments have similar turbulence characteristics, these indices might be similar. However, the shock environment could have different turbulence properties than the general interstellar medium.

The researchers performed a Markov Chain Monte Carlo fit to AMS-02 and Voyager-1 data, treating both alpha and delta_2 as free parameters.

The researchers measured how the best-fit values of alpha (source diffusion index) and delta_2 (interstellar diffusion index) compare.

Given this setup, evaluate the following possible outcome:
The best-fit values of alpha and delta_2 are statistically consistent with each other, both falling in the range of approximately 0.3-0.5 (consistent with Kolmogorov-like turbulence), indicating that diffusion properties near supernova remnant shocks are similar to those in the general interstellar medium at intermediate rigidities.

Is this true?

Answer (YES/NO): NO